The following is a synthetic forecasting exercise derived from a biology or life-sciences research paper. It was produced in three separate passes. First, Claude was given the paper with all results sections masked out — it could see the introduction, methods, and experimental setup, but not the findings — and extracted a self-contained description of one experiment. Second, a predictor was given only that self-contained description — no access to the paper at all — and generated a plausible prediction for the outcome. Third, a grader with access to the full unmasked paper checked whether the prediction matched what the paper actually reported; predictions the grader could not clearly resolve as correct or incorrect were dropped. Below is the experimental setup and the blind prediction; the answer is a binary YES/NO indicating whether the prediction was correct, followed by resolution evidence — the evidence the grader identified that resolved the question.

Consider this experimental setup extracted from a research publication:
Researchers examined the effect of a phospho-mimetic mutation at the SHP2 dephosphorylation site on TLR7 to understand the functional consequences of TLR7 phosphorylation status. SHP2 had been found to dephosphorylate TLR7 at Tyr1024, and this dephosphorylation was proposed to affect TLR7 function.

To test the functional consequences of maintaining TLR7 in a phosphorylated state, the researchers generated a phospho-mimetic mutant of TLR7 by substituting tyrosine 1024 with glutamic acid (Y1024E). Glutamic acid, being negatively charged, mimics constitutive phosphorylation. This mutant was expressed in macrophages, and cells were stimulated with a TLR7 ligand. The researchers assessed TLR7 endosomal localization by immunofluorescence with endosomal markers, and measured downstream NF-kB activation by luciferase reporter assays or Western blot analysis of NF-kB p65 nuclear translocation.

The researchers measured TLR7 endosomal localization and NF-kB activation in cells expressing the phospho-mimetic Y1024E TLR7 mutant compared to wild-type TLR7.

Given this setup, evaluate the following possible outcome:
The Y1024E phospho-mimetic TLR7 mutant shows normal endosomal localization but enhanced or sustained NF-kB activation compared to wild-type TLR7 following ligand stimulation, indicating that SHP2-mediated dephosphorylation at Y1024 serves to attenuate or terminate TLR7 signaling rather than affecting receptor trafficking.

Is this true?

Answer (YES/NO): NO